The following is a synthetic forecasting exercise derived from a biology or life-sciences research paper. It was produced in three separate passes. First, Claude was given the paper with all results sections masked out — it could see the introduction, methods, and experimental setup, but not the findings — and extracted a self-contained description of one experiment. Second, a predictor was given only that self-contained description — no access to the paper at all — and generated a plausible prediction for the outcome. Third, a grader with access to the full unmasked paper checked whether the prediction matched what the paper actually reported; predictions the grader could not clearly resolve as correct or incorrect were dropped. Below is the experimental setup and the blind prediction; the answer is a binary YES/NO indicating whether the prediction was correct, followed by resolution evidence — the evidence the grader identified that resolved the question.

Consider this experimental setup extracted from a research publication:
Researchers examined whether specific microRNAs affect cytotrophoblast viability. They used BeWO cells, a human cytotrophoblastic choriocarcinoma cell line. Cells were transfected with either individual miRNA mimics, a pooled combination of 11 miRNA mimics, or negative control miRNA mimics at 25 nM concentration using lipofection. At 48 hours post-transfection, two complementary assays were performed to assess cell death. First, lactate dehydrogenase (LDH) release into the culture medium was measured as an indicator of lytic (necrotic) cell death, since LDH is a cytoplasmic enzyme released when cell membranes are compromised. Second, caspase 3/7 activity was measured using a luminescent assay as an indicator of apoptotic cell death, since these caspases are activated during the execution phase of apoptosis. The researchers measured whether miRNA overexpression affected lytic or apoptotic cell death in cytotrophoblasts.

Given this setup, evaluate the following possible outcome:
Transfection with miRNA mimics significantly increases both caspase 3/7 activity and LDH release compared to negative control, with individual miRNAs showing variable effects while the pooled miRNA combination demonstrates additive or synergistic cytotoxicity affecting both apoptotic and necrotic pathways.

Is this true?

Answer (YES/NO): NO